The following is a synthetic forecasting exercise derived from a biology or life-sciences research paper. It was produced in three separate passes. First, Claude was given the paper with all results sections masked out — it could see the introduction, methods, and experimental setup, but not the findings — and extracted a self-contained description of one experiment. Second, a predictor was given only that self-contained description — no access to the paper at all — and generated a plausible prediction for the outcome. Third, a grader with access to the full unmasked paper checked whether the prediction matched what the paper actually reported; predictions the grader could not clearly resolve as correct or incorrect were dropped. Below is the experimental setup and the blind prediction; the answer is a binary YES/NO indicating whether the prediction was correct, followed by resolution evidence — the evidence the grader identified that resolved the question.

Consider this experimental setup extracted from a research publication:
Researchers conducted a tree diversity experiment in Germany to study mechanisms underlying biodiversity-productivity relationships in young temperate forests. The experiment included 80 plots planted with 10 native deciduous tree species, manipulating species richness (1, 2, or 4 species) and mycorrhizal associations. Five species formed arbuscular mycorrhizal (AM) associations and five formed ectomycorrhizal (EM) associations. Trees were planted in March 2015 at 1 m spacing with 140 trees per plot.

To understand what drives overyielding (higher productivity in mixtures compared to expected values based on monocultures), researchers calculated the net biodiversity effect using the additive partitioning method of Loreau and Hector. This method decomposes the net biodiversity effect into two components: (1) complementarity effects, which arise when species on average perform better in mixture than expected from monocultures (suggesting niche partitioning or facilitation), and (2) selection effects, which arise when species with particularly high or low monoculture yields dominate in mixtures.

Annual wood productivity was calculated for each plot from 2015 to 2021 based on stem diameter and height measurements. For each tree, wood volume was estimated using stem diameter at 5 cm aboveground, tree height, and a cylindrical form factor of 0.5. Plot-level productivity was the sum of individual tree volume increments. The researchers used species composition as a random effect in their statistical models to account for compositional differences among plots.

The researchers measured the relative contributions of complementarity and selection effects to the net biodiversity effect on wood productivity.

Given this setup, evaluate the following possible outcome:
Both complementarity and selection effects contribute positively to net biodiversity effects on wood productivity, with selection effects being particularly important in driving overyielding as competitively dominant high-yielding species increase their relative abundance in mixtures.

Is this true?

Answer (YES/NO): NO